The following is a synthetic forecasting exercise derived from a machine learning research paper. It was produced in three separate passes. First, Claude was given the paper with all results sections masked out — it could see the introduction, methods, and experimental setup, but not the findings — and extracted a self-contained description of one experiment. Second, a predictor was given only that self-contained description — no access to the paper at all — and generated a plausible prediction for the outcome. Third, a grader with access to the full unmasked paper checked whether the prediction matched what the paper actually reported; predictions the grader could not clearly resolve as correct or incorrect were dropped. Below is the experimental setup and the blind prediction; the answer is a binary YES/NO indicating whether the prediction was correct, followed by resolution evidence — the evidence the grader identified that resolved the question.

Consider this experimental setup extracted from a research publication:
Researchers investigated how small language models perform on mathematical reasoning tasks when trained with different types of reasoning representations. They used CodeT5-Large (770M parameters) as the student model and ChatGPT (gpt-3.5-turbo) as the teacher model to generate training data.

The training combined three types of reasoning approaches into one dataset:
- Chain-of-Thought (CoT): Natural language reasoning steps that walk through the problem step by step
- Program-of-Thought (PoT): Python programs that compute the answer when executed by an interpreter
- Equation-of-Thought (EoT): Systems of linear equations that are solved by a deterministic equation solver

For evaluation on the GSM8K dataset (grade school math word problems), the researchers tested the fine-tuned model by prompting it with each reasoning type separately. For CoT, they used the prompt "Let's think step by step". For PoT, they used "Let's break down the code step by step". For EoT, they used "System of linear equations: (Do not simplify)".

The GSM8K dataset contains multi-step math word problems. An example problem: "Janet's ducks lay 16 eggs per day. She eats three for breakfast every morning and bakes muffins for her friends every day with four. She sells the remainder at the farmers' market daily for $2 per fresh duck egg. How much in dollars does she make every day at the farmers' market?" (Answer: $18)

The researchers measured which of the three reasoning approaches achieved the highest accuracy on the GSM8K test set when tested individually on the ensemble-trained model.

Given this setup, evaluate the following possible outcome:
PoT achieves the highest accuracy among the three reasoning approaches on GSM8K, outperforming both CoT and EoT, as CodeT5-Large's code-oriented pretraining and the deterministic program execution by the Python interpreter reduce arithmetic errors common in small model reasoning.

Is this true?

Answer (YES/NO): YES